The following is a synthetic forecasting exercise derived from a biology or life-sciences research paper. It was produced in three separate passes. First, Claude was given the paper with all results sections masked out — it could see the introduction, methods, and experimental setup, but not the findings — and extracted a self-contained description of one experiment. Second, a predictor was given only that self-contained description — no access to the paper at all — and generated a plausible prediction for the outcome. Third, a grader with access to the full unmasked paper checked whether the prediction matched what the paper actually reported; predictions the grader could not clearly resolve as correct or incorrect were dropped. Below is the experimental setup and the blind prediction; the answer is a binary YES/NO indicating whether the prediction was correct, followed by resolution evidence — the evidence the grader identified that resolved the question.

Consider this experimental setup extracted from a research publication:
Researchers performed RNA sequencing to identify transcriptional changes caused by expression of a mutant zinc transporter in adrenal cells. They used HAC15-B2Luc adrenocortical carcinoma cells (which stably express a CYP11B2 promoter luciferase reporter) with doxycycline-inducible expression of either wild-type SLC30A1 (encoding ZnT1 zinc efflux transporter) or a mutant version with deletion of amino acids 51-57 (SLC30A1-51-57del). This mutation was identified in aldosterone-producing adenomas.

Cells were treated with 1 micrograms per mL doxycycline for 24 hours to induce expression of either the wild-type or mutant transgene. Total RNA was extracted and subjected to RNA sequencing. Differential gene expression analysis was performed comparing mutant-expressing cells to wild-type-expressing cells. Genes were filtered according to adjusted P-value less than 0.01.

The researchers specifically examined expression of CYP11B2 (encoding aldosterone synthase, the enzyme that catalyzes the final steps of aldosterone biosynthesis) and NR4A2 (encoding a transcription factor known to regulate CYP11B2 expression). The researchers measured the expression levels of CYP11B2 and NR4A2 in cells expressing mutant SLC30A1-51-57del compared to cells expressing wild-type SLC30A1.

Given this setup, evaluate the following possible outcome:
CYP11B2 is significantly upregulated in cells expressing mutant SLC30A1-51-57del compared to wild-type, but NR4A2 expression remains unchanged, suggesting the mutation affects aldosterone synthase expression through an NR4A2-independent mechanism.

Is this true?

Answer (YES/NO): NO